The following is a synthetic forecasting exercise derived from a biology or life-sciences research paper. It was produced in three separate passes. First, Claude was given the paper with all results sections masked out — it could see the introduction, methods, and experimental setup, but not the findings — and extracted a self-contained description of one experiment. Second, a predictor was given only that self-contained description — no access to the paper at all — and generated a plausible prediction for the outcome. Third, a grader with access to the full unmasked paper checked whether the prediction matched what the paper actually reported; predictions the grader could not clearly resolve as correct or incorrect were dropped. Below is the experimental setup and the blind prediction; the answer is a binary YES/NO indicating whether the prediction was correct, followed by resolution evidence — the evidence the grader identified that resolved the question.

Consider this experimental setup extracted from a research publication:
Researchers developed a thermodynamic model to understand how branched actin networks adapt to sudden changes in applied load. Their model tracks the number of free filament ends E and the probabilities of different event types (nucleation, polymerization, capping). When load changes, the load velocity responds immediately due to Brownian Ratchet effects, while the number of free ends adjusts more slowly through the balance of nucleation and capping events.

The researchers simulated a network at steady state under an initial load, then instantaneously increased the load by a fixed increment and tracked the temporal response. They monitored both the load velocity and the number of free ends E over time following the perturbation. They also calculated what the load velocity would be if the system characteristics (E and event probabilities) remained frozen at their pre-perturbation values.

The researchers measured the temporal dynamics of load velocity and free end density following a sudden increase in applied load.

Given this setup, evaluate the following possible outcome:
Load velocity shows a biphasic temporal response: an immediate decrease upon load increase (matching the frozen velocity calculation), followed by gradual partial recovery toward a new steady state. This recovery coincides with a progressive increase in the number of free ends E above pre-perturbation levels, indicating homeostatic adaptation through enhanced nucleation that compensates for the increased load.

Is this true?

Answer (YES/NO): YES